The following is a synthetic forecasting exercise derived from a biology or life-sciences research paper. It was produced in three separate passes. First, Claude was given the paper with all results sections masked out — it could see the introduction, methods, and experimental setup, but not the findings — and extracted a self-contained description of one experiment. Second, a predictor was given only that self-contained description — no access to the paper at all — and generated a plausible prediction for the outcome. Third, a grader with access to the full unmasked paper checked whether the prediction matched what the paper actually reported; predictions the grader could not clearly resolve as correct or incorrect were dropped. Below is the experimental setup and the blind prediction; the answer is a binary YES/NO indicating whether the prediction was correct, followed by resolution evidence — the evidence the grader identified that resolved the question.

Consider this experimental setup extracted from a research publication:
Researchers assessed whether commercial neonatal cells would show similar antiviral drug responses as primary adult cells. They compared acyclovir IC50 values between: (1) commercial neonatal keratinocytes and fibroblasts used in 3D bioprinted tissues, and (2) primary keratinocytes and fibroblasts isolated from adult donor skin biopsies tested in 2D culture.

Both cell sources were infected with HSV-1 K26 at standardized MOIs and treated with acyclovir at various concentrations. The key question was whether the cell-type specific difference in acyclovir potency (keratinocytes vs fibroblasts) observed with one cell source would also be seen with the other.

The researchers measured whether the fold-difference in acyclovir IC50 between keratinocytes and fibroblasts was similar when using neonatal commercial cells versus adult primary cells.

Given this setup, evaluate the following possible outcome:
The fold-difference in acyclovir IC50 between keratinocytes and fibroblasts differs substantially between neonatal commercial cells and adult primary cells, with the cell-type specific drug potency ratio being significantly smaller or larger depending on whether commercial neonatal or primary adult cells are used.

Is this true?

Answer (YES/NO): YES